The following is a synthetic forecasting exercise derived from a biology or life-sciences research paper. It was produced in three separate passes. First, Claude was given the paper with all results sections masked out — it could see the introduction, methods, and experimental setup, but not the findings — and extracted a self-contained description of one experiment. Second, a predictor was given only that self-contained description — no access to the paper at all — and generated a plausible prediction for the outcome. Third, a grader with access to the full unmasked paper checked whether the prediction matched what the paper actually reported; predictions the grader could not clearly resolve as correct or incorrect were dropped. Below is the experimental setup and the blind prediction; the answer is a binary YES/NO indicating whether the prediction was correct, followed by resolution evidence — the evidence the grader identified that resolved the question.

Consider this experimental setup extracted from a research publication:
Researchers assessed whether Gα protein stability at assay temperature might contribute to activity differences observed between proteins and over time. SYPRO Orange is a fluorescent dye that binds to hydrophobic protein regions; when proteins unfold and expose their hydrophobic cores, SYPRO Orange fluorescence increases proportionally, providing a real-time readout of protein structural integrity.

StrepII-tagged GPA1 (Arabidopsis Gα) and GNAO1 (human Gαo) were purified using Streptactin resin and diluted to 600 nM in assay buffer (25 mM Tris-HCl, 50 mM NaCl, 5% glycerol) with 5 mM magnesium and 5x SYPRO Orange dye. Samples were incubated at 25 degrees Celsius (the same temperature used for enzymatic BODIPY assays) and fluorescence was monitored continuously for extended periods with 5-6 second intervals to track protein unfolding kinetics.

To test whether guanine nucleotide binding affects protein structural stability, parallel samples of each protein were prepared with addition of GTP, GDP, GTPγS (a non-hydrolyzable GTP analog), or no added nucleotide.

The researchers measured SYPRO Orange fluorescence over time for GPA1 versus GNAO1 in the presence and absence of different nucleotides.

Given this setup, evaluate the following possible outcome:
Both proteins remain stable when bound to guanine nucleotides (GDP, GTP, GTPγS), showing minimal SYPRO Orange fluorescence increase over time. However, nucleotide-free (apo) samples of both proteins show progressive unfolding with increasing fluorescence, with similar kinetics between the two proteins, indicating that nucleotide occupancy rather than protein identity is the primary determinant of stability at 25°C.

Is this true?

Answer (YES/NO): NO